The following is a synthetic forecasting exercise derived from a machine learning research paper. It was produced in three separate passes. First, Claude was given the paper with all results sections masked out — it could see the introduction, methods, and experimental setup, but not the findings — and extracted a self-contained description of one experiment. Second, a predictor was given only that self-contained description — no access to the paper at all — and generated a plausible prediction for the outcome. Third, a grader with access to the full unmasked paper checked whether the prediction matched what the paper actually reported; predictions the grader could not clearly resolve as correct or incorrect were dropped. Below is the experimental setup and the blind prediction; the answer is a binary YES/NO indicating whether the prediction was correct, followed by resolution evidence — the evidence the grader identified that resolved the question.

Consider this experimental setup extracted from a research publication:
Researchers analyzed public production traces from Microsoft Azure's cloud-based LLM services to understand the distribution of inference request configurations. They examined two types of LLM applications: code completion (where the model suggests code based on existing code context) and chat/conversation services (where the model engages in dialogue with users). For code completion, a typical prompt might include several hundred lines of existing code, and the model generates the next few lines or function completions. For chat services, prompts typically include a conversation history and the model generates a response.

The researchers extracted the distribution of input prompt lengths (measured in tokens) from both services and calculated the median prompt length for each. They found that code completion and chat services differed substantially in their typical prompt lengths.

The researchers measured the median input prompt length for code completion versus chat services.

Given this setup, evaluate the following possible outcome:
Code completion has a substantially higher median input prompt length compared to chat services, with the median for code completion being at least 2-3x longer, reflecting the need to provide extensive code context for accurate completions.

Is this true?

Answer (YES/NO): NO